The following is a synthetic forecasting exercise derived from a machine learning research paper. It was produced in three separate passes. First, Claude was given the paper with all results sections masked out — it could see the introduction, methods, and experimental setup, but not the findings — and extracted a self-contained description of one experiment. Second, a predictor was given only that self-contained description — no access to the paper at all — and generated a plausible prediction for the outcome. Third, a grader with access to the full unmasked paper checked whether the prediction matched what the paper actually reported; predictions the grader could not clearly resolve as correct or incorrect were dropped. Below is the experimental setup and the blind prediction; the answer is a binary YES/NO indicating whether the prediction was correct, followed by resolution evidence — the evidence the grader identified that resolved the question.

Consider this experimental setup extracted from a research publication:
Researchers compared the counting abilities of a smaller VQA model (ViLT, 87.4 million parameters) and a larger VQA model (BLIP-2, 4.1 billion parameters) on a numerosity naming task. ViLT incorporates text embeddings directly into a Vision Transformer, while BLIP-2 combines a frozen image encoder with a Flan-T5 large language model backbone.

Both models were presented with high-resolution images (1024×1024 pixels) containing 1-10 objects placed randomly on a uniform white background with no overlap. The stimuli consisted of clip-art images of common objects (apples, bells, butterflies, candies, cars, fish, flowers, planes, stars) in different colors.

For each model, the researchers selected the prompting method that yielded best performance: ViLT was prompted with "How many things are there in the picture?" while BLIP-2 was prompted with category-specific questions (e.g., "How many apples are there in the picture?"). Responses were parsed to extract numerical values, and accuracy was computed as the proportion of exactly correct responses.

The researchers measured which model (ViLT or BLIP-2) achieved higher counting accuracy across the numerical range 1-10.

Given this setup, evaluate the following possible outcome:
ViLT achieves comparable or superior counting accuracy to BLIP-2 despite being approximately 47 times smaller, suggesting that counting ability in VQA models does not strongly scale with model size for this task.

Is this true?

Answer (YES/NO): YES